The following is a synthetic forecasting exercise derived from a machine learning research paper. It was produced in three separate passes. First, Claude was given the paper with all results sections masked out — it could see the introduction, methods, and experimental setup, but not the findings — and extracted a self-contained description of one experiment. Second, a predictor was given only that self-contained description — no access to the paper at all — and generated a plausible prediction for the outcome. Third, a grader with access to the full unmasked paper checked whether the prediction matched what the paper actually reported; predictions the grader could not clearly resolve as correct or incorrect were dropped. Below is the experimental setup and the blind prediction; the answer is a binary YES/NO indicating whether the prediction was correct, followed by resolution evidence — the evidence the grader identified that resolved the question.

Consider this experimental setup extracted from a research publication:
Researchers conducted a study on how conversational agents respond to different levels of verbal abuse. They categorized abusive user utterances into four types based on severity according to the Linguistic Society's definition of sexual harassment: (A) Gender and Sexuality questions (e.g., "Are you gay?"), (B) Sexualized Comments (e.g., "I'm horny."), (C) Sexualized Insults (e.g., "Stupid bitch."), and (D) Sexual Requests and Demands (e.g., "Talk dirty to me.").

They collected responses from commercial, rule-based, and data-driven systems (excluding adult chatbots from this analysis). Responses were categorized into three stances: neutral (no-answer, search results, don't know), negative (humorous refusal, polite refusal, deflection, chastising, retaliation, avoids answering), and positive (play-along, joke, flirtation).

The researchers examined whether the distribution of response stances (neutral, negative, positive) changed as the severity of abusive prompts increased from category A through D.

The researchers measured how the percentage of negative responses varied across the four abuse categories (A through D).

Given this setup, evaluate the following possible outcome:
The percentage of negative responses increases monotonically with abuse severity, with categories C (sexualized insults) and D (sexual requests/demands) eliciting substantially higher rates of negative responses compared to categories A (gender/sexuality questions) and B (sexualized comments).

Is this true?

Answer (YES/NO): NO